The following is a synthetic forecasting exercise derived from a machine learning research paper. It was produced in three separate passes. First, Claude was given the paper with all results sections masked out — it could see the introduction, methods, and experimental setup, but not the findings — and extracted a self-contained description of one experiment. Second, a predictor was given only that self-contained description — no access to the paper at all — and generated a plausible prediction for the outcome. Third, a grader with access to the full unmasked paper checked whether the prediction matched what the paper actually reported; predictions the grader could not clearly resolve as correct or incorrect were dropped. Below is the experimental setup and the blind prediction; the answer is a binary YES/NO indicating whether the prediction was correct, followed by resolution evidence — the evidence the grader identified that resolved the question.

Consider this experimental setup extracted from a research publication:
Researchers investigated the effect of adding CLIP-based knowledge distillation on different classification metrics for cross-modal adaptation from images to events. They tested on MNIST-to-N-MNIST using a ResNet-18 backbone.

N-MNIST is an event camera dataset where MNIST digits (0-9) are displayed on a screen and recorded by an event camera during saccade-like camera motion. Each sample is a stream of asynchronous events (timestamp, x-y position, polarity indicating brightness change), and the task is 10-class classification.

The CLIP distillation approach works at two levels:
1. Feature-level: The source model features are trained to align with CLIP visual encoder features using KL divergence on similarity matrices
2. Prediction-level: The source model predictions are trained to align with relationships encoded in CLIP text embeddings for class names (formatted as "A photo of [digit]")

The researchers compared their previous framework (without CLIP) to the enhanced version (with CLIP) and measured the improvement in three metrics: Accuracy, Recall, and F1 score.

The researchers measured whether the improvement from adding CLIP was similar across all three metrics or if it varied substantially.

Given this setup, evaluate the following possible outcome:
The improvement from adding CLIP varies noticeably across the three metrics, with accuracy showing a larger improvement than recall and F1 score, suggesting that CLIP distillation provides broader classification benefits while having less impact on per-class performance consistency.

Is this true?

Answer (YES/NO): NO